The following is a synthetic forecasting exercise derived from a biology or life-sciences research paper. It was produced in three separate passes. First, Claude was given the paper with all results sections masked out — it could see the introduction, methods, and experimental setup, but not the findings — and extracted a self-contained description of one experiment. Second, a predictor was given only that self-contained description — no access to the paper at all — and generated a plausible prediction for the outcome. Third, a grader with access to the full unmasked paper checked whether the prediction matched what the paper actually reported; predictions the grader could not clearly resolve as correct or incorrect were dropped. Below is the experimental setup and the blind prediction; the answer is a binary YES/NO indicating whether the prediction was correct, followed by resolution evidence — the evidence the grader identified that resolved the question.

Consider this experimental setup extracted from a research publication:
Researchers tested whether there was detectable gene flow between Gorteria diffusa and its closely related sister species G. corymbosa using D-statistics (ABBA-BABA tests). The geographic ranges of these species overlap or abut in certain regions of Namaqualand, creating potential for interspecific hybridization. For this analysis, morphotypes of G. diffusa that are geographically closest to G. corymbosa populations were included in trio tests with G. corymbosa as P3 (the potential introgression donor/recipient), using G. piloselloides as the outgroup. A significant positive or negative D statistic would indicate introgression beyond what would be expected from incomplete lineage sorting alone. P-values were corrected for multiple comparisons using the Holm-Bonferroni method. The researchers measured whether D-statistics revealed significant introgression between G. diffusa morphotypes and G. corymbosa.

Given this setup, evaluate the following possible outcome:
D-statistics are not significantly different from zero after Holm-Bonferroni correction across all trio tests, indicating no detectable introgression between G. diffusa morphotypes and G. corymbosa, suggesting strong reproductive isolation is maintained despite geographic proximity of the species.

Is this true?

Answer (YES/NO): NO